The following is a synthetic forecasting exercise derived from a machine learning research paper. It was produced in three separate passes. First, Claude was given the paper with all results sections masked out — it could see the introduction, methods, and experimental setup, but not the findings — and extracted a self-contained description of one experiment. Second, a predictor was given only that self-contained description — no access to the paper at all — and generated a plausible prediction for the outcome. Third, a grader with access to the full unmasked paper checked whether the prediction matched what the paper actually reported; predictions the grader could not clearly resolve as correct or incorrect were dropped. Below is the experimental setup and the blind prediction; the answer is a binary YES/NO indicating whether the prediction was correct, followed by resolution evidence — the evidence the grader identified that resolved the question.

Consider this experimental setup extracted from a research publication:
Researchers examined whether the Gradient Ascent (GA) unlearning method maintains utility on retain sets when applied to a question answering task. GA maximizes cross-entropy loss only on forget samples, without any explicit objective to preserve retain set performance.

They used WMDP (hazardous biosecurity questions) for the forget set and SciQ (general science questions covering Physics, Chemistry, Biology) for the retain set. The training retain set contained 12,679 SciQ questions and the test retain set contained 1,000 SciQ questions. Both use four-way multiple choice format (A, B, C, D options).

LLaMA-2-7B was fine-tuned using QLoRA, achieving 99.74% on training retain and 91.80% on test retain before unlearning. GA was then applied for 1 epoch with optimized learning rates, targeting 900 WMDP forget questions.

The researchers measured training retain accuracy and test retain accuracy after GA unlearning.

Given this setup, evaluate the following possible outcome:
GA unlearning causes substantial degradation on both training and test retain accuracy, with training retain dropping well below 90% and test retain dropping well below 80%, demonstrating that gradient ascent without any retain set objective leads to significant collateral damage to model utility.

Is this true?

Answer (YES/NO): NO